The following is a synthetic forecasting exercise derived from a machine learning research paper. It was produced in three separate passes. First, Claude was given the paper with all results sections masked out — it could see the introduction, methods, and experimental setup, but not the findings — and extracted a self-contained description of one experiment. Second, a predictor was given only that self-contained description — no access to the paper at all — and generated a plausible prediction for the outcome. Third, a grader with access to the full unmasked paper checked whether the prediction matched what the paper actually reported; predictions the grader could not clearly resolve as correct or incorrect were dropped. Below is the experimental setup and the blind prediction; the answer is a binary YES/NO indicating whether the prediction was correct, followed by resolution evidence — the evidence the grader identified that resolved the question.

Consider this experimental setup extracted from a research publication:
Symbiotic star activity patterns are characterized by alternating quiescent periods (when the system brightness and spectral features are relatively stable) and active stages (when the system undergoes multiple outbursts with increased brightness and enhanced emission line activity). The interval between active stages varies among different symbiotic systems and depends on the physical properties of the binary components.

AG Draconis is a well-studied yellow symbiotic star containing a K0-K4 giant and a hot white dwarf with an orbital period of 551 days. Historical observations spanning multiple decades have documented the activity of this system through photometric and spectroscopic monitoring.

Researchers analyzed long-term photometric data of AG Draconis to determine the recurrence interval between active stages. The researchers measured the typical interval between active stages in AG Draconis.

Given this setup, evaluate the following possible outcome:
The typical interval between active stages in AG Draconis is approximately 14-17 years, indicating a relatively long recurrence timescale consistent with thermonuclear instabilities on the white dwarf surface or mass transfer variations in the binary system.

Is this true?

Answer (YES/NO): NO